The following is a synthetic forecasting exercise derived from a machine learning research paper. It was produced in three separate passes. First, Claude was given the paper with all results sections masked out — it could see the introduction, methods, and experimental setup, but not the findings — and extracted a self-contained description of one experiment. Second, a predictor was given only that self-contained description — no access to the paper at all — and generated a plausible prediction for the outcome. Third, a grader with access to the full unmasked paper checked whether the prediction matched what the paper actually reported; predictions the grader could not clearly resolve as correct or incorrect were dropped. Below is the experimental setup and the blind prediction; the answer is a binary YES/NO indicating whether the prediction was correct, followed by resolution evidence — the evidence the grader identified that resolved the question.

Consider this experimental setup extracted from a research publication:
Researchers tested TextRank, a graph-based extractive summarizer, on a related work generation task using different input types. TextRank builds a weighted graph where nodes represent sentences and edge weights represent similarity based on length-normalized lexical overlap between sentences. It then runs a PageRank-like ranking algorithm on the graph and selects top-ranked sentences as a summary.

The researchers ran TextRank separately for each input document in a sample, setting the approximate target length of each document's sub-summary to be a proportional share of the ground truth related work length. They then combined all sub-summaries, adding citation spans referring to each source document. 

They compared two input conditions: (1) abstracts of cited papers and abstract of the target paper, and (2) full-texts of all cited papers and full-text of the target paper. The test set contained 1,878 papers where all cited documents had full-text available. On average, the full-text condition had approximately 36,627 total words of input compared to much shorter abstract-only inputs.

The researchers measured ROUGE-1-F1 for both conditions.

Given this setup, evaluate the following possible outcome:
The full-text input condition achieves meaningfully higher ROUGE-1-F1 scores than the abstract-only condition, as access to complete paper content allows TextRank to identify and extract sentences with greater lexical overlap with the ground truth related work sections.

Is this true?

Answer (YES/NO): NO